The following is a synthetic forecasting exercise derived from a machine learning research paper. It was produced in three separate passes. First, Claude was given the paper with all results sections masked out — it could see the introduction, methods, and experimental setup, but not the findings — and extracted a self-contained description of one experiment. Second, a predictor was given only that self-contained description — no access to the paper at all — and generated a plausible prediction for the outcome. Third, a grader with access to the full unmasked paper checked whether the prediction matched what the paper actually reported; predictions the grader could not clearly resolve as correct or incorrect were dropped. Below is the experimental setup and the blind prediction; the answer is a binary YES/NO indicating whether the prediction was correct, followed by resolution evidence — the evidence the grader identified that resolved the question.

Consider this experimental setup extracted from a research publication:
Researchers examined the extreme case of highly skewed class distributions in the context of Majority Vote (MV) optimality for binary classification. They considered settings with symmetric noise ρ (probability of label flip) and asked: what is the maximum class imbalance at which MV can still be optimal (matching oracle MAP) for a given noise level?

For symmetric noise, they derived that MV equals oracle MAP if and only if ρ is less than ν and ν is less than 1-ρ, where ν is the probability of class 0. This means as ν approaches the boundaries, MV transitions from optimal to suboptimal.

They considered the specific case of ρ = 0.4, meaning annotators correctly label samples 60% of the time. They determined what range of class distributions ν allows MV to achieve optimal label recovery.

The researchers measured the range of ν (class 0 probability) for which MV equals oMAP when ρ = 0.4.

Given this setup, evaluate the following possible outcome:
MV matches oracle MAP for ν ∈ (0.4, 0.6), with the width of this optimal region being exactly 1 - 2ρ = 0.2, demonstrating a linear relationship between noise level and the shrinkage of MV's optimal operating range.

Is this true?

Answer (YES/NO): YES